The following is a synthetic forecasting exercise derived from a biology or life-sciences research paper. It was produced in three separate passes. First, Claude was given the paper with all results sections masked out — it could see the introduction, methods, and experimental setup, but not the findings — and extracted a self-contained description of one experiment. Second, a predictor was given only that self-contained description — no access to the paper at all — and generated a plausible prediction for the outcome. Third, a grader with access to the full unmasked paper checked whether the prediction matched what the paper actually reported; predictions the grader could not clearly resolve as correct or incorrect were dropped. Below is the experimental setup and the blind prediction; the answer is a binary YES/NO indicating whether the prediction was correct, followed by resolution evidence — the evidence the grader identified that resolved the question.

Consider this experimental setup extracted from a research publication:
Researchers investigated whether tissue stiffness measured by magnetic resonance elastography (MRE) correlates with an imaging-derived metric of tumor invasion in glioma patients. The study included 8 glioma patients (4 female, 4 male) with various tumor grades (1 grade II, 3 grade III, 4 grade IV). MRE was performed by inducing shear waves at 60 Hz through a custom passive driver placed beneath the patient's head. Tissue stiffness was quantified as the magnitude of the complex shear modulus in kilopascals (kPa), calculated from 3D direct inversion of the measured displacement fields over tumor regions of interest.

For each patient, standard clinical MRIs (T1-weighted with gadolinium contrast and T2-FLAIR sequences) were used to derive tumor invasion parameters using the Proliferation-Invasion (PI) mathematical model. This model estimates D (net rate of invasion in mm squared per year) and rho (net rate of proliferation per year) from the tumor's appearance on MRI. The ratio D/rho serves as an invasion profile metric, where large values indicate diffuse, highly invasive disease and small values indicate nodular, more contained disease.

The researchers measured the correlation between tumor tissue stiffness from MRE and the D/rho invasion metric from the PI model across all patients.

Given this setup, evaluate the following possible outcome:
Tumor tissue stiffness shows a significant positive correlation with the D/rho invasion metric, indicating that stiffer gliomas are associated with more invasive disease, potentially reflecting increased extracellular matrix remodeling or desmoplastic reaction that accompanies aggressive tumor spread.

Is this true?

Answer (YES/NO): NO